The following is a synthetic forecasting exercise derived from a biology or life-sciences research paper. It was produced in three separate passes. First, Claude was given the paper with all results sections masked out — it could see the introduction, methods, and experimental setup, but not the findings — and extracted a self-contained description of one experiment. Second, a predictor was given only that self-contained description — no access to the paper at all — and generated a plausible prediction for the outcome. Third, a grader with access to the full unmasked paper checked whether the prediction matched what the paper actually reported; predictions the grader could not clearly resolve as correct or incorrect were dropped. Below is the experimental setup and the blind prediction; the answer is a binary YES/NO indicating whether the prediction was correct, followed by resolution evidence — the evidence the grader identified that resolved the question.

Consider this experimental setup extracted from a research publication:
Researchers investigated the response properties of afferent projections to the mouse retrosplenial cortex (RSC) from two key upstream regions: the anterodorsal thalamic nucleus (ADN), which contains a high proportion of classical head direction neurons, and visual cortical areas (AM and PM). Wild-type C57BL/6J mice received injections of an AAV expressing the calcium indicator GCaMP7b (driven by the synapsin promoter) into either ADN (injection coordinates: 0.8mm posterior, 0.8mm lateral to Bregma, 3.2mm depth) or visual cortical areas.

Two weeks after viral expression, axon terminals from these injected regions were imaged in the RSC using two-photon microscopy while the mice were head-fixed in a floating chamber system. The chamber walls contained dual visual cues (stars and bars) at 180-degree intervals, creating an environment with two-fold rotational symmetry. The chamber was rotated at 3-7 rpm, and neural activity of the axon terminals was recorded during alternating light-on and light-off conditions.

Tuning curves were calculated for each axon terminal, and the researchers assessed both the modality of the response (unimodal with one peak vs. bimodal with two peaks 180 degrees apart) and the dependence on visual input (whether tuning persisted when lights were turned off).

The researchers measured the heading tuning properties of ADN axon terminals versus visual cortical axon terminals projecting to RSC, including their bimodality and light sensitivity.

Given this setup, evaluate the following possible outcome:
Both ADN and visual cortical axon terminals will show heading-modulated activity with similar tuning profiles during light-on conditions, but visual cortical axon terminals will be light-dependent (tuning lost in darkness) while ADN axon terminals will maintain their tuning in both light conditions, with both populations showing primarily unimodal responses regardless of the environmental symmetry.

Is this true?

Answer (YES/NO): NO